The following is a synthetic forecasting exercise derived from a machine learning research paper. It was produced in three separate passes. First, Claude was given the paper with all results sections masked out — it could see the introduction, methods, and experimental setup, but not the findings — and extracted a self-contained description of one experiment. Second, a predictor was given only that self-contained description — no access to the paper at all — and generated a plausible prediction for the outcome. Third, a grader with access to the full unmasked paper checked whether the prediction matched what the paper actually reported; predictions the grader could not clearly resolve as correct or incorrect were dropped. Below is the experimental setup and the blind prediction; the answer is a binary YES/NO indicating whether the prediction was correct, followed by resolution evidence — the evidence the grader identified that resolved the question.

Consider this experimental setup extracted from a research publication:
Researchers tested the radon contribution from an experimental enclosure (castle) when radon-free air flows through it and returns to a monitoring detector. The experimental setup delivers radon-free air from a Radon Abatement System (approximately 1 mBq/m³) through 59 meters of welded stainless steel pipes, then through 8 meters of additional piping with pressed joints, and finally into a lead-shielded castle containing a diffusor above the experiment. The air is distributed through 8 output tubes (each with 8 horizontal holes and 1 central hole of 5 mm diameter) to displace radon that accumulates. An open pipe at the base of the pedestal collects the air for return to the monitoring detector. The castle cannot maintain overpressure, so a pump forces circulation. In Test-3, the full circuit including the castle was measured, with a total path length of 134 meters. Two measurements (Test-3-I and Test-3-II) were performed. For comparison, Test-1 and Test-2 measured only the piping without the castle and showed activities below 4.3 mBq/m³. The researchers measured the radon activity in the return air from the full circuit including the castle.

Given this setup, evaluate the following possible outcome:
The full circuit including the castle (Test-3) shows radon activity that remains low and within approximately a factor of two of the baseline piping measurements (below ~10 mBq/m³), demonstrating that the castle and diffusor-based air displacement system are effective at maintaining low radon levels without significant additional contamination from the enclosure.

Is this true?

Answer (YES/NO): NO